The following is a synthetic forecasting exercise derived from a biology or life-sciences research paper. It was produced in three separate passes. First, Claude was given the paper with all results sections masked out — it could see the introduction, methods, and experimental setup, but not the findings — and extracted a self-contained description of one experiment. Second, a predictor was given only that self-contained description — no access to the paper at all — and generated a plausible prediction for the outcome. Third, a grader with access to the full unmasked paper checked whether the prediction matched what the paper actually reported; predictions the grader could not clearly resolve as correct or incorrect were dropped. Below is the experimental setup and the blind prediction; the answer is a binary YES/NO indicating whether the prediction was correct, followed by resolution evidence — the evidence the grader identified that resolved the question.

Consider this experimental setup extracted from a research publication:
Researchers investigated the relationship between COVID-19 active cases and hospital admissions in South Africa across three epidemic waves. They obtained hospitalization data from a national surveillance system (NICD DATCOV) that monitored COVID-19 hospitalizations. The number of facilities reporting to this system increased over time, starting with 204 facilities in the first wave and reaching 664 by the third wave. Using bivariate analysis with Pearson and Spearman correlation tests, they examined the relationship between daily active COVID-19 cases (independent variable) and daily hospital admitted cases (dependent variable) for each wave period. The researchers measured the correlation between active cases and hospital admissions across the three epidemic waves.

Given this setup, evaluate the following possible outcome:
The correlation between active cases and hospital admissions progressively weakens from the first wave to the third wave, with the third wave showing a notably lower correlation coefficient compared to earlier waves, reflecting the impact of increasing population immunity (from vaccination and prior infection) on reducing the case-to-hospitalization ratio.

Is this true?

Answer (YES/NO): NO